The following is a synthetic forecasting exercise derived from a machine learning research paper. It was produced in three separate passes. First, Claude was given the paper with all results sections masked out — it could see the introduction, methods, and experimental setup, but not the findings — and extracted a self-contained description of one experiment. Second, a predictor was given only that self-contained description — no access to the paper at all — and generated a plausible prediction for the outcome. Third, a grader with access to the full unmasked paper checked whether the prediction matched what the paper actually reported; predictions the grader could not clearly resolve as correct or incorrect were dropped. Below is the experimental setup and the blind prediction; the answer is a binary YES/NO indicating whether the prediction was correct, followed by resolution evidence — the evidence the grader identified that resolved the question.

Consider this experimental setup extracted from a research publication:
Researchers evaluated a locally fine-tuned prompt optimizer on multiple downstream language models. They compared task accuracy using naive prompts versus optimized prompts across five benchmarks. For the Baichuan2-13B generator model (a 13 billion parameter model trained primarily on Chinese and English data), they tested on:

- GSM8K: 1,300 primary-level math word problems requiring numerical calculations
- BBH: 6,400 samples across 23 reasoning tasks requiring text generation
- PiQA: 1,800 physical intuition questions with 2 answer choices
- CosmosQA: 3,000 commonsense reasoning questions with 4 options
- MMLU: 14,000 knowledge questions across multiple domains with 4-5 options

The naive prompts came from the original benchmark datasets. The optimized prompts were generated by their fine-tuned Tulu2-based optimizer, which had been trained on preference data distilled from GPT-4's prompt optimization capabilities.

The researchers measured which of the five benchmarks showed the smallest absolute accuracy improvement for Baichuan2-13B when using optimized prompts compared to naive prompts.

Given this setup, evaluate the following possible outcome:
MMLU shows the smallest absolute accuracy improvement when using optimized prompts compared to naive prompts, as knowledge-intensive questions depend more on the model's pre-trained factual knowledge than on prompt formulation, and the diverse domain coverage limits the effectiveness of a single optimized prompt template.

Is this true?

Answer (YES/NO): YES